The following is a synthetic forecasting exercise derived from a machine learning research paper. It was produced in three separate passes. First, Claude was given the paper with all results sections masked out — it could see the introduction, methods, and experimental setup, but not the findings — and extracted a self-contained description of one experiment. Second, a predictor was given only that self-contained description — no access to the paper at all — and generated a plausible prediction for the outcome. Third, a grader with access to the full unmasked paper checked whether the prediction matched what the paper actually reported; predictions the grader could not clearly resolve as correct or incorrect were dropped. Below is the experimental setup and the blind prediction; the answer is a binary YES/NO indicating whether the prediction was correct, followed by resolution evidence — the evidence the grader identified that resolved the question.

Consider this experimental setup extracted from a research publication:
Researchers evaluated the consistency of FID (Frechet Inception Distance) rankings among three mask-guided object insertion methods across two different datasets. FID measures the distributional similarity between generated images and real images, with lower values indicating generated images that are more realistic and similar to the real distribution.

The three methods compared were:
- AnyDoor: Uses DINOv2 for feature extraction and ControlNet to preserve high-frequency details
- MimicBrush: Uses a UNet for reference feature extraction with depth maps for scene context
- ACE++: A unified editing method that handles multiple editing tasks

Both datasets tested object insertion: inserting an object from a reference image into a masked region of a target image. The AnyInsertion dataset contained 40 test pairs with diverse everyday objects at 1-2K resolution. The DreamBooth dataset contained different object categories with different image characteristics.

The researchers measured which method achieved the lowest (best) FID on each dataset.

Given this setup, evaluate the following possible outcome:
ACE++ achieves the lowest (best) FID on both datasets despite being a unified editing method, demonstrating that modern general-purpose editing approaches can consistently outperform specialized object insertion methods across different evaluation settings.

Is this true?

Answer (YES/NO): YES